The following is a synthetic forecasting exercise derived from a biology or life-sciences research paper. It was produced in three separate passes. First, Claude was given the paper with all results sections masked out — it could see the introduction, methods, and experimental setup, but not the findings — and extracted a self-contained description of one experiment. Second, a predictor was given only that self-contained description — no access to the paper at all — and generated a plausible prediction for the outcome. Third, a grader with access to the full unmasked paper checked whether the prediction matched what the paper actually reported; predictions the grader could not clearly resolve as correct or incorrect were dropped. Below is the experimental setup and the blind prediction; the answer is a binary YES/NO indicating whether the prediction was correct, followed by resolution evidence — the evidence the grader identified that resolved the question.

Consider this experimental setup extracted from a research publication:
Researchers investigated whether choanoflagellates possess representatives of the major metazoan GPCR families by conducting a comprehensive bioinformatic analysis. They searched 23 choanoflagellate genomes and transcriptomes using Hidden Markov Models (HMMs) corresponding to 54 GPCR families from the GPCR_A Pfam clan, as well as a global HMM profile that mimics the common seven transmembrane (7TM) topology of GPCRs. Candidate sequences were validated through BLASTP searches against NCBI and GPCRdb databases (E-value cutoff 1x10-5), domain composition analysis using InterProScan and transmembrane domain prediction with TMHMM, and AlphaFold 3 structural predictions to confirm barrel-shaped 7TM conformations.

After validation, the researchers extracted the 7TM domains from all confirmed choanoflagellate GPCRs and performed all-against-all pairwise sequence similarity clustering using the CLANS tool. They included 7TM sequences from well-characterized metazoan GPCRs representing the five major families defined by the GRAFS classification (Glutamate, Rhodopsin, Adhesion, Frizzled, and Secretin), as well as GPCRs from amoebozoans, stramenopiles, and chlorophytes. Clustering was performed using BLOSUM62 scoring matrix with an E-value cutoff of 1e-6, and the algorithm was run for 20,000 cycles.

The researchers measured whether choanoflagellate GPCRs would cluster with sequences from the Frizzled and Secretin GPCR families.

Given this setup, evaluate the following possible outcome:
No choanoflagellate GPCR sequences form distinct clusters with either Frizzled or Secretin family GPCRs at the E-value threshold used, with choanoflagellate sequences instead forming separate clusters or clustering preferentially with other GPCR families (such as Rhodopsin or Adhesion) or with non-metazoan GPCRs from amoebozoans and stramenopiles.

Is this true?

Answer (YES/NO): YES